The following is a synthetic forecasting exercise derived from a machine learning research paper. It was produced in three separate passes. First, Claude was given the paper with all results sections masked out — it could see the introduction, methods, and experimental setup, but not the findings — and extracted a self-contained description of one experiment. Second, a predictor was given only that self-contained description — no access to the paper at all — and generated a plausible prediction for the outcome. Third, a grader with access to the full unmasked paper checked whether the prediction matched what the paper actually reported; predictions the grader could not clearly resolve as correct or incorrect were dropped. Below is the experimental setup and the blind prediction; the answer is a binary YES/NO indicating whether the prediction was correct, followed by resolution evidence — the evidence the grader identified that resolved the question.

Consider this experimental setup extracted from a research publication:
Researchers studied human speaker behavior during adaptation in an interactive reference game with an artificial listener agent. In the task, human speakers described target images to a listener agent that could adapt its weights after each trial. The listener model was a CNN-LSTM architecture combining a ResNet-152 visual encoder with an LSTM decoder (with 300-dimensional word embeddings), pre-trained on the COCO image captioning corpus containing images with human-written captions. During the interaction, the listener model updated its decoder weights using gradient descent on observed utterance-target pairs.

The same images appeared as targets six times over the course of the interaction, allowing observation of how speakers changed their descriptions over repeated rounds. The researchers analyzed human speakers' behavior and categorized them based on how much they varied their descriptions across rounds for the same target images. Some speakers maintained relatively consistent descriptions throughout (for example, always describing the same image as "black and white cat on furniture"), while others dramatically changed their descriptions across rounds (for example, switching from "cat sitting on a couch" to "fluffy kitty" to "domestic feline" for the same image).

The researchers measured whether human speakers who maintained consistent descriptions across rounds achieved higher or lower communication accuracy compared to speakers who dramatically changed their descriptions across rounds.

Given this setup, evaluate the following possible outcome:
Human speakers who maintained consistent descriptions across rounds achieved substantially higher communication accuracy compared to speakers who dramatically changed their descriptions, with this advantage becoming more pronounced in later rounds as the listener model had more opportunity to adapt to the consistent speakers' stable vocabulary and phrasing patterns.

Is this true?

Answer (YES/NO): NO